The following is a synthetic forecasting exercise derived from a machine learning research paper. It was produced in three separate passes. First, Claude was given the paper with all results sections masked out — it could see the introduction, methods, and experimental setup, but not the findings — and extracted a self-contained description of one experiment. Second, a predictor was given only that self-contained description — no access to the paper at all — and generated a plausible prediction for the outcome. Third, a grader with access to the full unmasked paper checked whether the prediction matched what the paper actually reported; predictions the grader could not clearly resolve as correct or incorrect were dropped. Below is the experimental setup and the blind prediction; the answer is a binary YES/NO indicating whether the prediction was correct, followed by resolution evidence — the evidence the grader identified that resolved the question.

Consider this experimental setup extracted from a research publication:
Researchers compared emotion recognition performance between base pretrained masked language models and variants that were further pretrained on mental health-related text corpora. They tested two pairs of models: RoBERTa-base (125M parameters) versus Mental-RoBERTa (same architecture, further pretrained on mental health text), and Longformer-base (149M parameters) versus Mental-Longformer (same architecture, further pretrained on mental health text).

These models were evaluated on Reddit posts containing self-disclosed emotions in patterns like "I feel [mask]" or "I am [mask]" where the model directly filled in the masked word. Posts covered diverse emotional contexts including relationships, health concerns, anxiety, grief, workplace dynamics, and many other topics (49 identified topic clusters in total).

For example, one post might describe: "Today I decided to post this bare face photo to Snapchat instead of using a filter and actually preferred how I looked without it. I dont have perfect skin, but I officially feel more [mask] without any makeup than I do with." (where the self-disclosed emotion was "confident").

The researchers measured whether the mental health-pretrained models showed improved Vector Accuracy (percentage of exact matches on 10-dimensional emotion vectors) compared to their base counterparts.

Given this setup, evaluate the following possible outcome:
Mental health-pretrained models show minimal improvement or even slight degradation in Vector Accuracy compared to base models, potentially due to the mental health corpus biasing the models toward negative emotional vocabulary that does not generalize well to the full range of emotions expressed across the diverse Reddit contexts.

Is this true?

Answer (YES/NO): YES